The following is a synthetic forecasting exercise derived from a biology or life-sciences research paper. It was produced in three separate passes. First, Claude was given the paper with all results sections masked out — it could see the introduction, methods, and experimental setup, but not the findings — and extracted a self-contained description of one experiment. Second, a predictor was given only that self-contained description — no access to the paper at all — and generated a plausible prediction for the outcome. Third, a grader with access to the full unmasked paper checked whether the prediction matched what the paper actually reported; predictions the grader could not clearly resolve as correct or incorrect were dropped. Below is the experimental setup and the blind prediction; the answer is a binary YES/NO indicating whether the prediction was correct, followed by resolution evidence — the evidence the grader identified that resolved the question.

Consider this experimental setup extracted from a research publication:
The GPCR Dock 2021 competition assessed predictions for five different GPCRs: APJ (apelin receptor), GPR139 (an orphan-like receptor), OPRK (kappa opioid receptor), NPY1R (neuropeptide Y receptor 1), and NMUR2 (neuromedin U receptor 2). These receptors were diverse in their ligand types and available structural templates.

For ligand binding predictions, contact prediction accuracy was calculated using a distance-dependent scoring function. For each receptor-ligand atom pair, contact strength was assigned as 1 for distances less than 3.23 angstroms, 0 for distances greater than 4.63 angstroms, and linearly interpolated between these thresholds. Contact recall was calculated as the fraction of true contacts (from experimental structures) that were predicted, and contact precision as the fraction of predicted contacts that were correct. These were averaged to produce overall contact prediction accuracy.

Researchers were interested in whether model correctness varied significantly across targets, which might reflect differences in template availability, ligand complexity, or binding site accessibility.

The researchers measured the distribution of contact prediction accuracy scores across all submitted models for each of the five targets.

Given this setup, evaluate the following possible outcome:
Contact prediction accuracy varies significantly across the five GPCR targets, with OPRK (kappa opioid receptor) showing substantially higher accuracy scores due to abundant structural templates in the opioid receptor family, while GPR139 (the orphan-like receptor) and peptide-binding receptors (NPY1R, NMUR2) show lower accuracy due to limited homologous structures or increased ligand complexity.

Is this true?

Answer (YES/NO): NO